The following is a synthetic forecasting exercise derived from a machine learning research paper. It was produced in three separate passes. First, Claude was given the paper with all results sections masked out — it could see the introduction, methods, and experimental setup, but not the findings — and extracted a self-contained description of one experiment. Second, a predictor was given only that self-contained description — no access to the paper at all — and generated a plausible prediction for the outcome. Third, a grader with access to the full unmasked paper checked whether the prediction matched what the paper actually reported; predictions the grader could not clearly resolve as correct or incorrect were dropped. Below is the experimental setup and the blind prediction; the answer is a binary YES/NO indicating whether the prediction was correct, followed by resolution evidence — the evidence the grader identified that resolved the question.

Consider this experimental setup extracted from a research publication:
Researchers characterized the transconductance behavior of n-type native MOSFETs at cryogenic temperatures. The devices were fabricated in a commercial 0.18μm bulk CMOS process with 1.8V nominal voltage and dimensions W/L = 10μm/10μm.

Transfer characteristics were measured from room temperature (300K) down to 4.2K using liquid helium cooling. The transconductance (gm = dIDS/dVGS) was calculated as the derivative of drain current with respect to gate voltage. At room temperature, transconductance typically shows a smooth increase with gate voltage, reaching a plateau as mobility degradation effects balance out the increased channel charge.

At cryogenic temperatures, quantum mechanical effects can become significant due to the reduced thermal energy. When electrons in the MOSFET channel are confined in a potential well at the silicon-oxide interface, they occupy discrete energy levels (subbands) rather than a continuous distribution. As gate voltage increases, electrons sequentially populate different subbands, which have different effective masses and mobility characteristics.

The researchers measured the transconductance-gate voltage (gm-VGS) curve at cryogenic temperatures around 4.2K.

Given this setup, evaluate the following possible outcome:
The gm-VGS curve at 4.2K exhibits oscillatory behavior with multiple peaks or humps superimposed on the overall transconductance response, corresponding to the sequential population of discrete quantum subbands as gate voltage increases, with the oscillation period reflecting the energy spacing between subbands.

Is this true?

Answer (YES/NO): NO